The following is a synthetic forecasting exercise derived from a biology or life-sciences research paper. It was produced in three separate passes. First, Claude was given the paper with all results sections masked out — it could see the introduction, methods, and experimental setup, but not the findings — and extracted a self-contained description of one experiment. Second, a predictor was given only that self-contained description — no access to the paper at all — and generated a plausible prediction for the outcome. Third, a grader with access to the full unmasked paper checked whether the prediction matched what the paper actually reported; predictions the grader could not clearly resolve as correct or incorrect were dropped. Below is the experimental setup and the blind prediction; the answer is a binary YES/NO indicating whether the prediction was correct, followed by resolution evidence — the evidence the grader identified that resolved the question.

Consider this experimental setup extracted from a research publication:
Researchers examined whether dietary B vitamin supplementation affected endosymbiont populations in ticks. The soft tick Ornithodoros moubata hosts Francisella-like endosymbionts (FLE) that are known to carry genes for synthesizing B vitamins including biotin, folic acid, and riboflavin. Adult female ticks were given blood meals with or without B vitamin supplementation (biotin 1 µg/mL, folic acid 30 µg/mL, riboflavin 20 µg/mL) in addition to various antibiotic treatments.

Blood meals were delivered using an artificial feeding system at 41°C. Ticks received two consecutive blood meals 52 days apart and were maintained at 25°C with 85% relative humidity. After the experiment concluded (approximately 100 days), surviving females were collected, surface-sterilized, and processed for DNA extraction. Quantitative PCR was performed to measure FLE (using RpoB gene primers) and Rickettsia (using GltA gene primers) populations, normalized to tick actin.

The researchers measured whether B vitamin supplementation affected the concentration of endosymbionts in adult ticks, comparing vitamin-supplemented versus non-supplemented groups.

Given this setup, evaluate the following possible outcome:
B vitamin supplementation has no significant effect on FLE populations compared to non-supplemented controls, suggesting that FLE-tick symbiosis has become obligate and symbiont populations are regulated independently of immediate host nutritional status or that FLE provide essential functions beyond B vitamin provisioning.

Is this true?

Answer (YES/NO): YES